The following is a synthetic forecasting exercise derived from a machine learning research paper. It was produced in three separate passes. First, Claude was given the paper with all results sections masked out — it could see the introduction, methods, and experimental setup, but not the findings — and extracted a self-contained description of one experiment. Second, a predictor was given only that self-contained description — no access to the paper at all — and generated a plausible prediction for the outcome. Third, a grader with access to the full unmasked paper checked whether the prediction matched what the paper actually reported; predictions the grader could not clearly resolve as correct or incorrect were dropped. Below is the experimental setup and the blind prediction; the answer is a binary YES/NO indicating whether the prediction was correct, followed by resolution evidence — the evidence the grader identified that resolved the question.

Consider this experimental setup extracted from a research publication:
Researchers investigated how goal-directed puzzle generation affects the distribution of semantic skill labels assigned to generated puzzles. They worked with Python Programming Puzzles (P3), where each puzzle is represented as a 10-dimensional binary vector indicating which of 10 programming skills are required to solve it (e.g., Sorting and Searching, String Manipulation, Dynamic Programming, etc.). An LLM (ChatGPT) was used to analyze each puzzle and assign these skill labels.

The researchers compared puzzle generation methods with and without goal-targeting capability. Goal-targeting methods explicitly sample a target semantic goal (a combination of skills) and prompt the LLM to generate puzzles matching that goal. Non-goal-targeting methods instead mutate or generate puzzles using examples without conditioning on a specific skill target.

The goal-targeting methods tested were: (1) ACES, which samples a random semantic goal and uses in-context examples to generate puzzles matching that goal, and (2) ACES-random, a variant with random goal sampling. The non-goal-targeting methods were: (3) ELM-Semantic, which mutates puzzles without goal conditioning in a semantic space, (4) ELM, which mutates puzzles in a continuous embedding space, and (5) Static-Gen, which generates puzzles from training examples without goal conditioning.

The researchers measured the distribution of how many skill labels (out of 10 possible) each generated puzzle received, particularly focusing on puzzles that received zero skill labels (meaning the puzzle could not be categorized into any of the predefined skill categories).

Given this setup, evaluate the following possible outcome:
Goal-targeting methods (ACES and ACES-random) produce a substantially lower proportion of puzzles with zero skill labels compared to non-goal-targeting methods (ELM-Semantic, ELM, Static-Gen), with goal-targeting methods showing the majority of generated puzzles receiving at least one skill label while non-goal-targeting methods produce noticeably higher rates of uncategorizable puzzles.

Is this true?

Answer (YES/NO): YES